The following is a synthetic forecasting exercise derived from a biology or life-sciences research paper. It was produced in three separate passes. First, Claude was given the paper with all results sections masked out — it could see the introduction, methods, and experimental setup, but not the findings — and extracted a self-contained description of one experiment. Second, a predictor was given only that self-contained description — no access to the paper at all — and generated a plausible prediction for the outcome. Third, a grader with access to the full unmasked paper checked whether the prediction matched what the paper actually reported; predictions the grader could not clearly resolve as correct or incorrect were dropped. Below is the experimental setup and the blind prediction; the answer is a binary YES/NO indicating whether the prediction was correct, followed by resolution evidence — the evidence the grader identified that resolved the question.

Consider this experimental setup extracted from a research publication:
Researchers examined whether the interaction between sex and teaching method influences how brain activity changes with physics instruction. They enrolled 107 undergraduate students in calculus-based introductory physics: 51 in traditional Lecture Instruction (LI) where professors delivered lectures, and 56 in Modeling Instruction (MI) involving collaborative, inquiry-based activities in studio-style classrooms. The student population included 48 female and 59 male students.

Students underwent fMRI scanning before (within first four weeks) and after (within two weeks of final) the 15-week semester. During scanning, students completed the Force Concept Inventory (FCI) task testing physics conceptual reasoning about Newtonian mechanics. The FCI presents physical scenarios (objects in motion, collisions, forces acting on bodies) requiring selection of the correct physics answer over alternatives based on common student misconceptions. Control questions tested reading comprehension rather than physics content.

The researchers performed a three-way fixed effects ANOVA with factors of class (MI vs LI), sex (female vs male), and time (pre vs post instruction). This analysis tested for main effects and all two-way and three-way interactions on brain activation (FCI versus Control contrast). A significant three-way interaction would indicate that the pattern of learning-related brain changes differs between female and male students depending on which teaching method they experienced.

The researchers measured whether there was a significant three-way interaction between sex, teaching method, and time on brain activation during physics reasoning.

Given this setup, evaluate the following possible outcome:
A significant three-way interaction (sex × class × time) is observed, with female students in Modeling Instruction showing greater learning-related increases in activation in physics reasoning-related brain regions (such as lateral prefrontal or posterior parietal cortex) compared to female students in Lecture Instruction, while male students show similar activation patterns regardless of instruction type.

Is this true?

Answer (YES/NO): NO